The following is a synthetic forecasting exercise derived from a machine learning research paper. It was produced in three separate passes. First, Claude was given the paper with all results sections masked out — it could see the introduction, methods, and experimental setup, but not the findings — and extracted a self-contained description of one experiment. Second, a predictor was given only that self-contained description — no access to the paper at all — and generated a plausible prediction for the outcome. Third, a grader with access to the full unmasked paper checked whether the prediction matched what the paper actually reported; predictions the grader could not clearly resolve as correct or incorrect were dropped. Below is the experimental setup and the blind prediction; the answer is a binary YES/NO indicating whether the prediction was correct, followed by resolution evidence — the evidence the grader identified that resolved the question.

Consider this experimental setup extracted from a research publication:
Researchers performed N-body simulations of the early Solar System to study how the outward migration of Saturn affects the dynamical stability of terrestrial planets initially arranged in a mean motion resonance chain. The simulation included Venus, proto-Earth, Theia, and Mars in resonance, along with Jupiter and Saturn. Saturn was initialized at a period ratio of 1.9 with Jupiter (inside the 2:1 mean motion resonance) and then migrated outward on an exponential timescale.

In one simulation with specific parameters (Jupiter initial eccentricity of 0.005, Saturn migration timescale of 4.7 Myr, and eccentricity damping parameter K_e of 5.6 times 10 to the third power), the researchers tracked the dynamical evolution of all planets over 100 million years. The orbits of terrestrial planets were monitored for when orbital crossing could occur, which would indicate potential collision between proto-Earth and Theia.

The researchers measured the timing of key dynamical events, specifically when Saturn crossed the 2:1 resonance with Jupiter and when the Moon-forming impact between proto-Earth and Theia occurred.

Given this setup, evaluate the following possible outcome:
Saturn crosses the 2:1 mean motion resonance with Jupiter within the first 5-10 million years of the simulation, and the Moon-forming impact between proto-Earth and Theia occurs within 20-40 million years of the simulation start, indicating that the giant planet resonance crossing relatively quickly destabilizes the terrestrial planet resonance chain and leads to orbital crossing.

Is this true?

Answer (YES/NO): YES